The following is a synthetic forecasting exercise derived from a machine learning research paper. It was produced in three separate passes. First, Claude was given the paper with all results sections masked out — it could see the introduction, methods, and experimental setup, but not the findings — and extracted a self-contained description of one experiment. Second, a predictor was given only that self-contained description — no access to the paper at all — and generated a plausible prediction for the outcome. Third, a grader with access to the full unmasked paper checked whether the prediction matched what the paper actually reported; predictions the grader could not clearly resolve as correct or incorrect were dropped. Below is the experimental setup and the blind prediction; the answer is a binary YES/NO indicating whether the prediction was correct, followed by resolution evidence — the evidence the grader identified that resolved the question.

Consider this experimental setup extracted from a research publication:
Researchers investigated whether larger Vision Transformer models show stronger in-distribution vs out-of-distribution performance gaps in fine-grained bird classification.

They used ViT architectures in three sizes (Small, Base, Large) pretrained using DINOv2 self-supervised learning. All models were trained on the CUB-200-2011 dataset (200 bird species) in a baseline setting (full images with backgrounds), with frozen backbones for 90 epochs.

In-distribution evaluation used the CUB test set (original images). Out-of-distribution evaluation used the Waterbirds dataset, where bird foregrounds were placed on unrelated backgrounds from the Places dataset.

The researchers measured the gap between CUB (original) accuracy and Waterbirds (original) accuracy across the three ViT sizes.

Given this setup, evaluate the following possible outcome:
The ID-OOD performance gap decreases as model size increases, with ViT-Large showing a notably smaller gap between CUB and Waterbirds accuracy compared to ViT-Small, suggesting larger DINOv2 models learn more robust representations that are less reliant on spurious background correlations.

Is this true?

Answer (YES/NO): YES